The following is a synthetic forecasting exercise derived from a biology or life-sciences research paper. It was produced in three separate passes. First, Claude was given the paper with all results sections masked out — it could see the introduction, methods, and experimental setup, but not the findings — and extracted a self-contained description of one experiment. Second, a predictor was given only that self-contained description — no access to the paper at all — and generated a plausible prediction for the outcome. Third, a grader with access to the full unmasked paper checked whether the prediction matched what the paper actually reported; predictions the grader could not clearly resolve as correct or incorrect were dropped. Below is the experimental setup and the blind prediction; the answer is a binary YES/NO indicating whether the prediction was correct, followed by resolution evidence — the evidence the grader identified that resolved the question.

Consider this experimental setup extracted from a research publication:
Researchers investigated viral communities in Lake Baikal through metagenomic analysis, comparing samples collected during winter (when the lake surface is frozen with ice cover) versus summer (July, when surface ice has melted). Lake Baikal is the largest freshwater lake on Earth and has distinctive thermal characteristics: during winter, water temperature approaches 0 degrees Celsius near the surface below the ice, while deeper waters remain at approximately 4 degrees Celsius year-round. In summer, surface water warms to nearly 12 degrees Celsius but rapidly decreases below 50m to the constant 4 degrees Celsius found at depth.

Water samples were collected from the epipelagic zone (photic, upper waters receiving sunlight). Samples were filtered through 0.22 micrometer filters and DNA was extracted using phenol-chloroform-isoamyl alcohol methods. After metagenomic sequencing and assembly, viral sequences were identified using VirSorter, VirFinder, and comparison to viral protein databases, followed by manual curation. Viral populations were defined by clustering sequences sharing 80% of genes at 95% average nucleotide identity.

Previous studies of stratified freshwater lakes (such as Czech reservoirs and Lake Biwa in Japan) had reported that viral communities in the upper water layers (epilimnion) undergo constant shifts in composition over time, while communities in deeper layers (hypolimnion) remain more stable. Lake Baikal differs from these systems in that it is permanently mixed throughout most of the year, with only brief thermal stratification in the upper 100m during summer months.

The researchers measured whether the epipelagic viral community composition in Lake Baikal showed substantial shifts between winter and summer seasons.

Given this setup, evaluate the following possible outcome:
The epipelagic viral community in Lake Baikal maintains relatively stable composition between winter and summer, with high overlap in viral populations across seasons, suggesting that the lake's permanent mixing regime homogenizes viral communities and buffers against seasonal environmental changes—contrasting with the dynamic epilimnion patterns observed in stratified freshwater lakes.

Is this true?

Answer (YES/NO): YES